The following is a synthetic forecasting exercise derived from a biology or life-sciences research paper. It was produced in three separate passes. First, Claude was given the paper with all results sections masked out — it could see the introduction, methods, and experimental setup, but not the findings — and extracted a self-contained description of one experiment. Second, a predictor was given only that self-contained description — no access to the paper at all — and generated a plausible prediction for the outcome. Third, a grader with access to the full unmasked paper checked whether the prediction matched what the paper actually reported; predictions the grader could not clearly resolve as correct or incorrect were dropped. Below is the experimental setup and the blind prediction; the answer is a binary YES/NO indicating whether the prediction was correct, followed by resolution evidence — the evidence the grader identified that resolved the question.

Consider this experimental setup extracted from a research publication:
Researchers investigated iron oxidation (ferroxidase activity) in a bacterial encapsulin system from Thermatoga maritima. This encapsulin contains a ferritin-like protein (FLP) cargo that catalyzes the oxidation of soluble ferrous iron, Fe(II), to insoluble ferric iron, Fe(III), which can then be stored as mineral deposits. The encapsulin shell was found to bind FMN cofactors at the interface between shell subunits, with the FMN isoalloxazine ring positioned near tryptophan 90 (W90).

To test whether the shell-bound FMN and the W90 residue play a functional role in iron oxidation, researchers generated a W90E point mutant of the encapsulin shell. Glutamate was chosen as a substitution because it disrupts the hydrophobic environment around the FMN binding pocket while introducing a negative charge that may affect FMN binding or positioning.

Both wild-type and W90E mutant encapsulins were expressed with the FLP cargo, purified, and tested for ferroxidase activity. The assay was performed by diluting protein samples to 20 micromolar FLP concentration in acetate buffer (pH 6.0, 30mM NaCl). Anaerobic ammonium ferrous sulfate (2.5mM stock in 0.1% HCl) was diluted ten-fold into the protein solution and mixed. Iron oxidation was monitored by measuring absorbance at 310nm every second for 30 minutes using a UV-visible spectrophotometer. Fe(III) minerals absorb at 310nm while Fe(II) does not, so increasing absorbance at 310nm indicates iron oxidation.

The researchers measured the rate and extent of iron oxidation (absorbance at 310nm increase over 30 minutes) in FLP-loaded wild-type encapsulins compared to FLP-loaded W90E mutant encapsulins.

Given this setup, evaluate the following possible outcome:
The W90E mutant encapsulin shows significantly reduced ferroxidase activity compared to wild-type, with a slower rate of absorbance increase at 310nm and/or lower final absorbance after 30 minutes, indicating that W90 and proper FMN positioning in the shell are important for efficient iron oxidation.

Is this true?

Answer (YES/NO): NO